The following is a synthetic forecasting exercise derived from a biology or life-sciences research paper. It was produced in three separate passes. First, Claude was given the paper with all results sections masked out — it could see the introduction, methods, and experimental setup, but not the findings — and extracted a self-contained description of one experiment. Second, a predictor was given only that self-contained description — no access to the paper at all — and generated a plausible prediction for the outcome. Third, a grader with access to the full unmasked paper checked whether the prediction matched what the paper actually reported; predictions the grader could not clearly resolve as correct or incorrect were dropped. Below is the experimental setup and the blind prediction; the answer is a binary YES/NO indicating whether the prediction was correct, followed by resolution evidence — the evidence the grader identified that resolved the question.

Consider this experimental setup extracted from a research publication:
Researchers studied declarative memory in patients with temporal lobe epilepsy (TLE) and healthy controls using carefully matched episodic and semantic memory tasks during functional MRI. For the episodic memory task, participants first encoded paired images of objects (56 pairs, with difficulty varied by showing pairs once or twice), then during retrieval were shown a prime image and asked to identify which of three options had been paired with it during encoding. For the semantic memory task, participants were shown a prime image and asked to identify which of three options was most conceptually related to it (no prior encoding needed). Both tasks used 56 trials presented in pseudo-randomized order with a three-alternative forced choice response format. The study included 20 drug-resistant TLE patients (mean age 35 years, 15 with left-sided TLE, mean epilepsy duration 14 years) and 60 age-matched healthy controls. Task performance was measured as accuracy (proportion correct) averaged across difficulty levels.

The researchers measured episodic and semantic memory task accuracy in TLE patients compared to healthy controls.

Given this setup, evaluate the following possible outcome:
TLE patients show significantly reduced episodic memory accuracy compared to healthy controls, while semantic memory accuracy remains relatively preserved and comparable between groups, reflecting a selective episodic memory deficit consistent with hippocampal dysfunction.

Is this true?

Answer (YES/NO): YES